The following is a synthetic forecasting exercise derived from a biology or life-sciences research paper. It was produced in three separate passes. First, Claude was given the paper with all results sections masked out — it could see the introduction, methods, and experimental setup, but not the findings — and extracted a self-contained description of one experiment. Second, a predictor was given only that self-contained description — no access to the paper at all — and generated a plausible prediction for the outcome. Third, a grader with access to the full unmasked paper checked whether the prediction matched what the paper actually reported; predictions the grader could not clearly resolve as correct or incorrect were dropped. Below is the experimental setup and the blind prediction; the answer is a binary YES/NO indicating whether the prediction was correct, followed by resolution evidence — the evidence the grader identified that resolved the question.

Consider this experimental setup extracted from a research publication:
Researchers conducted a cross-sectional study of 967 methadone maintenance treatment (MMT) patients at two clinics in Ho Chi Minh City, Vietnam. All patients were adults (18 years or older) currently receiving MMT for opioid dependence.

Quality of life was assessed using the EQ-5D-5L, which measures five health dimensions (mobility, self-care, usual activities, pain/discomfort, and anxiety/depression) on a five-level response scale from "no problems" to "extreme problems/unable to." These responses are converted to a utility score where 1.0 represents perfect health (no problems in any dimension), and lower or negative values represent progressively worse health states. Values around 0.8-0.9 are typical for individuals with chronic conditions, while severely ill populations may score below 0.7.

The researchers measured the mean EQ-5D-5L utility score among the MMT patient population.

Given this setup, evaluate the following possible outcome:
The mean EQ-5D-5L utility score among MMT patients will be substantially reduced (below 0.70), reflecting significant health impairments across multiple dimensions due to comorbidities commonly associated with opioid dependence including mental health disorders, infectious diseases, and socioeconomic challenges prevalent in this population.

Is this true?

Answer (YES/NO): NO